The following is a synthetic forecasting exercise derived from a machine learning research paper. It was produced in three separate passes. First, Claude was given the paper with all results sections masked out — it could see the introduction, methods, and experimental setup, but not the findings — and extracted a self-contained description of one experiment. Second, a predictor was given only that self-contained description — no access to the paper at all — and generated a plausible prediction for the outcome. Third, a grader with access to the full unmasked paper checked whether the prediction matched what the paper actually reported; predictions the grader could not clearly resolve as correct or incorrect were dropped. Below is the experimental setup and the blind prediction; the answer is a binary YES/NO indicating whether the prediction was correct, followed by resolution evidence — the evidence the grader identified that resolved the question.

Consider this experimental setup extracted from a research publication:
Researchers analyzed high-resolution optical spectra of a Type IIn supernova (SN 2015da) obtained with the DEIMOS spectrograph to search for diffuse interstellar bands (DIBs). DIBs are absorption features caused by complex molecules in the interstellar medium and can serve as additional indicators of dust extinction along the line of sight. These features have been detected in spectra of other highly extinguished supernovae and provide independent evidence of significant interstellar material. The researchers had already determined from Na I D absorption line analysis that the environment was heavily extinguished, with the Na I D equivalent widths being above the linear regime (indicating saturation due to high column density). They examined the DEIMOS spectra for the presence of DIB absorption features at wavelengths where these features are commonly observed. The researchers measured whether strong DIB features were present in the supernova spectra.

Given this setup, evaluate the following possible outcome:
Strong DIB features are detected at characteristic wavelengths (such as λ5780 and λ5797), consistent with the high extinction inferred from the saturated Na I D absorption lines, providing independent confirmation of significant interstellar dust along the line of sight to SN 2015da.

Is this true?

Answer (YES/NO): NO